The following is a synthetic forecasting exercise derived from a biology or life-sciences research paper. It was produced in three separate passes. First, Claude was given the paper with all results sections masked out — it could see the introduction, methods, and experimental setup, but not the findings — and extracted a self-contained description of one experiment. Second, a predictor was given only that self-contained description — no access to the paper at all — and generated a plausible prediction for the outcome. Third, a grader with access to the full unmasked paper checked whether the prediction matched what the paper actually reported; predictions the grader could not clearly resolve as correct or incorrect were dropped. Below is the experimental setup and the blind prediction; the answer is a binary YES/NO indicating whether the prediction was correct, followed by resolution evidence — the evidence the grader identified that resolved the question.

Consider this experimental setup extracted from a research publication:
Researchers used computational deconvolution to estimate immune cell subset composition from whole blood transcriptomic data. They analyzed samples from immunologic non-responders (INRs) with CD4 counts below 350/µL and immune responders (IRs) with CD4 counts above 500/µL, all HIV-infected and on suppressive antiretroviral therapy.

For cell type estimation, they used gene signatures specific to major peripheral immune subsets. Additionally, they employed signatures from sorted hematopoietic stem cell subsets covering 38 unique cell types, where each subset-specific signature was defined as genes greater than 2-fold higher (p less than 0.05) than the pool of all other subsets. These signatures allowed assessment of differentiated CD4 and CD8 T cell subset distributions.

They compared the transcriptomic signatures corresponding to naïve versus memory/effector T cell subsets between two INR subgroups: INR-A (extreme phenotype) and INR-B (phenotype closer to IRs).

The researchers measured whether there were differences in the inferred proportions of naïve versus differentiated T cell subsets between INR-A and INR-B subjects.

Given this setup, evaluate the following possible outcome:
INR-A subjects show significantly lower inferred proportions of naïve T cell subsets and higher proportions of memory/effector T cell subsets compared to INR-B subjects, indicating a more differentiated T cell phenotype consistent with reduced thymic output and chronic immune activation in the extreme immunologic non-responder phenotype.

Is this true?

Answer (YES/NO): NO